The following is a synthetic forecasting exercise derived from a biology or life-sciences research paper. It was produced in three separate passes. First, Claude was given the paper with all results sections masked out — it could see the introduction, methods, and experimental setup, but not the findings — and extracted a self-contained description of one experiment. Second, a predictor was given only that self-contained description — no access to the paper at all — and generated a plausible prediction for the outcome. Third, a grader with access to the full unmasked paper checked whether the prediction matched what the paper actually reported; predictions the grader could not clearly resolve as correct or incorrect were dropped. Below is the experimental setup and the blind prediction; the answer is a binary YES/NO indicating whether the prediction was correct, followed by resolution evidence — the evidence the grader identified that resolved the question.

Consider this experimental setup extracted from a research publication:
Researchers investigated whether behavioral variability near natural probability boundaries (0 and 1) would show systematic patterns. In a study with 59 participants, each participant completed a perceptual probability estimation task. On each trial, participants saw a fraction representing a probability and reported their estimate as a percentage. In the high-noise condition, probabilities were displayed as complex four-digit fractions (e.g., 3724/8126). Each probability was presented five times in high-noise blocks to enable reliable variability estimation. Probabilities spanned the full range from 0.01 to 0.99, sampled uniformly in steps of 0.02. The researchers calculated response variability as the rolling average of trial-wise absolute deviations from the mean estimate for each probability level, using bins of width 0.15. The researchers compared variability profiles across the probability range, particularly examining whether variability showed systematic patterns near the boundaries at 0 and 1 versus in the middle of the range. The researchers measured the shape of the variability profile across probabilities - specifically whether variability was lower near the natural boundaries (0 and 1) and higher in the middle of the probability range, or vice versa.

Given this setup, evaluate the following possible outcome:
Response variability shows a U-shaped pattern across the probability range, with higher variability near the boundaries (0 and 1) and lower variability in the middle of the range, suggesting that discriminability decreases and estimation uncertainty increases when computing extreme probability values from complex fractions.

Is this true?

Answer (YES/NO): NO